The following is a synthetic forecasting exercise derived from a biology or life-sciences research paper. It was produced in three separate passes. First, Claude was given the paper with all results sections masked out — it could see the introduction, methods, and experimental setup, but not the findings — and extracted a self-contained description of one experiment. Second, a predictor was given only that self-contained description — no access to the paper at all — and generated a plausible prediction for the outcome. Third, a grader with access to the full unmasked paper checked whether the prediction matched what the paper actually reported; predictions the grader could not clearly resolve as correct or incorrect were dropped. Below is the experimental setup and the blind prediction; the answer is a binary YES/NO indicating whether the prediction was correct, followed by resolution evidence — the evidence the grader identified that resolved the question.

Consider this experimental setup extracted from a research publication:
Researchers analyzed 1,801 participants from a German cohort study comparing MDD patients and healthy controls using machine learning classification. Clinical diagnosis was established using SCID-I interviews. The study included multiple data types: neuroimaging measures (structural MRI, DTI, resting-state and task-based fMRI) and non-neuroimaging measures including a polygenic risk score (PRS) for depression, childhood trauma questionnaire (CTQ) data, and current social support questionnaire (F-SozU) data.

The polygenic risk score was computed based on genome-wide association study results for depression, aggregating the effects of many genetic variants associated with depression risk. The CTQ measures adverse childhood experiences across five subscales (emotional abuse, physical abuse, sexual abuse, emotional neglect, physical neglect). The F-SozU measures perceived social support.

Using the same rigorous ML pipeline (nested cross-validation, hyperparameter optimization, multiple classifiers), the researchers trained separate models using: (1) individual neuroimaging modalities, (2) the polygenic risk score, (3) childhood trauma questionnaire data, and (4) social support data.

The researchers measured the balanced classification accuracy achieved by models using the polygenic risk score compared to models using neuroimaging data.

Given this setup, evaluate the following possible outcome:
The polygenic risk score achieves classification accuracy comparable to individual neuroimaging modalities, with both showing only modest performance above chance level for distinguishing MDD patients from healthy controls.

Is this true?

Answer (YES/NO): YES